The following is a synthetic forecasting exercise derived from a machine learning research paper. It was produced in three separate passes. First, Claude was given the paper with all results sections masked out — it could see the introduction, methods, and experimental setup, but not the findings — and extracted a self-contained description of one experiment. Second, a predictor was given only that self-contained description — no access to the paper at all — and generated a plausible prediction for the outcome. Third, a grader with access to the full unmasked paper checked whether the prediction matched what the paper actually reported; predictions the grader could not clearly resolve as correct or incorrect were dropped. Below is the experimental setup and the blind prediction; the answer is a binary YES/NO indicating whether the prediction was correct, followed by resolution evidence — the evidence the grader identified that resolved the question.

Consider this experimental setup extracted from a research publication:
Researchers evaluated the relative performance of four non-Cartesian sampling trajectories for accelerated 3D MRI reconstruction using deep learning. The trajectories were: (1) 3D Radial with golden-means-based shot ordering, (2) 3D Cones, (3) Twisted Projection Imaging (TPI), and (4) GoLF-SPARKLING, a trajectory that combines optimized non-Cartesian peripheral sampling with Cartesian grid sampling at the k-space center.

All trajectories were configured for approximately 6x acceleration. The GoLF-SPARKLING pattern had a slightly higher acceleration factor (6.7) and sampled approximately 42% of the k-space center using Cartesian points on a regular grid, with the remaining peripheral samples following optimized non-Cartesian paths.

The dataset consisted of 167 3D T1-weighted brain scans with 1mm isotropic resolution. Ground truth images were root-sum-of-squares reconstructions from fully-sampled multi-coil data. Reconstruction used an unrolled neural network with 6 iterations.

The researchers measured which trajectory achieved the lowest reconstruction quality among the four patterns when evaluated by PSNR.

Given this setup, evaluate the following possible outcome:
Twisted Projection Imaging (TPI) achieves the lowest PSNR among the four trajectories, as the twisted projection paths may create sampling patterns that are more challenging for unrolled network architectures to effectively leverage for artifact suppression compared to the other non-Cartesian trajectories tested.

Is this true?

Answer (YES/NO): YES